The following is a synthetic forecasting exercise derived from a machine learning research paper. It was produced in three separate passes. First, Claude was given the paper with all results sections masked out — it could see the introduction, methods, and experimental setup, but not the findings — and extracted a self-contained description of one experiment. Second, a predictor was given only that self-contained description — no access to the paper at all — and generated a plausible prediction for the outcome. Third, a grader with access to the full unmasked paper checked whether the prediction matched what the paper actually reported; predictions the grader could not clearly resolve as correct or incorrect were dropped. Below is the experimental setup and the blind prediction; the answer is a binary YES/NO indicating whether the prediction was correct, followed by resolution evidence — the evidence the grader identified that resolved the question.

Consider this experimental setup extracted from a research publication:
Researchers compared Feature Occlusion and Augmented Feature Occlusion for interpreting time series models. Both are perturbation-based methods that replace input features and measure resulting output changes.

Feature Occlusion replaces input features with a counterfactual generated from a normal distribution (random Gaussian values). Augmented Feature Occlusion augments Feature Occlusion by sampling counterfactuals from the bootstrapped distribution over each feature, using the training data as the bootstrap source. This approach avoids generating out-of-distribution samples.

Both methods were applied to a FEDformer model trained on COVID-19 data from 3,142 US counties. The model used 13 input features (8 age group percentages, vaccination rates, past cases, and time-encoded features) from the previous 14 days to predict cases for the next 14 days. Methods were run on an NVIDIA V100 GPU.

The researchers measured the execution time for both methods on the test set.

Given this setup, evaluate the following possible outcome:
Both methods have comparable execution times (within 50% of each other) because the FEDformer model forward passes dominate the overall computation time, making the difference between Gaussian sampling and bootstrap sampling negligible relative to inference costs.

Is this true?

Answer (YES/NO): YES